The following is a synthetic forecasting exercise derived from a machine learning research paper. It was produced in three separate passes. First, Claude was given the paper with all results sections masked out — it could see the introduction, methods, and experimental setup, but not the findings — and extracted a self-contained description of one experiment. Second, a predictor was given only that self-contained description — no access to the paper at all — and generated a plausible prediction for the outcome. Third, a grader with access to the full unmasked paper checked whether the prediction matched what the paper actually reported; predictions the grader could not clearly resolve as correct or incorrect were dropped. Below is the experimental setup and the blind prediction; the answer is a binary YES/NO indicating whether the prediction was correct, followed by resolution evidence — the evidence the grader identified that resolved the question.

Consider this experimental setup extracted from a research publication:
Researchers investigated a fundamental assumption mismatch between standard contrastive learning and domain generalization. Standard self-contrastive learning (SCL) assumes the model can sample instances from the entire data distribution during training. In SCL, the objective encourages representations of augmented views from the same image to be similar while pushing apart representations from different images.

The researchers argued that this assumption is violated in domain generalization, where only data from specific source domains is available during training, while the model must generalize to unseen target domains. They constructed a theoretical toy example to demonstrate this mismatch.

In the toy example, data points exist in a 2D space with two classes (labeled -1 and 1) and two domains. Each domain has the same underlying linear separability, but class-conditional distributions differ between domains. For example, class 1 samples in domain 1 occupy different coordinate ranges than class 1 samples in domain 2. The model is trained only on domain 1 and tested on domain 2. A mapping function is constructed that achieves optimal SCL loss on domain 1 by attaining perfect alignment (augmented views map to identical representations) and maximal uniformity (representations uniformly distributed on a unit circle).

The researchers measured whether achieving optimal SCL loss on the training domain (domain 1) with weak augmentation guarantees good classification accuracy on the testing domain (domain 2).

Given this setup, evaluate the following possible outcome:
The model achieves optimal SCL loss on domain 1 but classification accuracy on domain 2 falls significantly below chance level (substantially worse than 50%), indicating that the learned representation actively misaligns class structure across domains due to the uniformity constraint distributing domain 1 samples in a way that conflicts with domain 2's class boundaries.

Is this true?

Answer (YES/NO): YES